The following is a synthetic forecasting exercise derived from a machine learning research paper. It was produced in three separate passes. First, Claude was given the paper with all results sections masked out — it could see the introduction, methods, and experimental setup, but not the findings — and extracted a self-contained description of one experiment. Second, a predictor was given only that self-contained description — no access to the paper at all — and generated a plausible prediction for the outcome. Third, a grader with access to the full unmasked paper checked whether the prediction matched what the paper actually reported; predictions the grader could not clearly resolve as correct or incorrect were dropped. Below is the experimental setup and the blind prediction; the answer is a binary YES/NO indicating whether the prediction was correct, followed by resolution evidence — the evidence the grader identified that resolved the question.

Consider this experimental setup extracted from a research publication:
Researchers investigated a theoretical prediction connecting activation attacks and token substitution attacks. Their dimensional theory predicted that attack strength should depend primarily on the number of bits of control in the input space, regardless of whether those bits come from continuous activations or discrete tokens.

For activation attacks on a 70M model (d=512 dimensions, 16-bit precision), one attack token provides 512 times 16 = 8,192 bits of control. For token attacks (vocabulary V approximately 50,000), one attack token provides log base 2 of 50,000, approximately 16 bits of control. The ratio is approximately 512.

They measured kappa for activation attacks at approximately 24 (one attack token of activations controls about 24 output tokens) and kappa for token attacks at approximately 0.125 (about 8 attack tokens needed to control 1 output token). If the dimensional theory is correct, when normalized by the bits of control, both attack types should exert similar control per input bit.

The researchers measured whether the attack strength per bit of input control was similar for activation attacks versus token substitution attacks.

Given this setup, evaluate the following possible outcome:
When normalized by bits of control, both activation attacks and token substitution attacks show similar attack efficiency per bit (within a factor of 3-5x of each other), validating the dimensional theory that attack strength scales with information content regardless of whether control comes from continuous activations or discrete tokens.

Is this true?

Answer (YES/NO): YES